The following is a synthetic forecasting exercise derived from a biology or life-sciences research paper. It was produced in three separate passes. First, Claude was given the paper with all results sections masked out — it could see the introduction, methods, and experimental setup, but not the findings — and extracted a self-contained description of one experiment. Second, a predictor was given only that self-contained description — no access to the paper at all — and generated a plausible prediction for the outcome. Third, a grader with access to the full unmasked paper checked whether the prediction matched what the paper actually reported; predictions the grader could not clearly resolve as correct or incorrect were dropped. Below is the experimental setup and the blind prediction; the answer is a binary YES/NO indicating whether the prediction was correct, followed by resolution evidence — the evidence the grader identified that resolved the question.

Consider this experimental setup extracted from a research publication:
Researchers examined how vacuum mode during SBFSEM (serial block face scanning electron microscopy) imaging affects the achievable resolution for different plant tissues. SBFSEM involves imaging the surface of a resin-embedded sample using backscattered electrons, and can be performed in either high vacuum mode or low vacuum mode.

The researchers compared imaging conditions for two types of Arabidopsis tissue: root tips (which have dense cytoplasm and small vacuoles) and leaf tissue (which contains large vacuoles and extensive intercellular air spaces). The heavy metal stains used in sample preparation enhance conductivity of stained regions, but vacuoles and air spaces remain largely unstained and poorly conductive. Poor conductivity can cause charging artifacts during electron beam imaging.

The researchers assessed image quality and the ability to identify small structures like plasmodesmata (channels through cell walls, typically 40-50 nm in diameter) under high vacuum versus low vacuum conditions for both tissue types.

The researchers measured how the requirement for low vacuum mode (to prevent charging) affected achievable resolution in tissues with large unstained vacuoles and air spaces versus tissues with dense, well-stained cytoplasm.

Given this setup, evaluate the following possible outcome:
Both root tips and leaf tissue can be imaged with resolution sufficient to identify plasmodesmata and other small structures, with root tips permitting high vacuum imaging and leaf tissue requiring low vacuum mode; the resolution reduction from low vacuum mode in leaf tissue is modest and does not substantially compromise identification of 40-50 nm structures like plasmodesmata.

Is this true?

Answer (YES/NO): NO